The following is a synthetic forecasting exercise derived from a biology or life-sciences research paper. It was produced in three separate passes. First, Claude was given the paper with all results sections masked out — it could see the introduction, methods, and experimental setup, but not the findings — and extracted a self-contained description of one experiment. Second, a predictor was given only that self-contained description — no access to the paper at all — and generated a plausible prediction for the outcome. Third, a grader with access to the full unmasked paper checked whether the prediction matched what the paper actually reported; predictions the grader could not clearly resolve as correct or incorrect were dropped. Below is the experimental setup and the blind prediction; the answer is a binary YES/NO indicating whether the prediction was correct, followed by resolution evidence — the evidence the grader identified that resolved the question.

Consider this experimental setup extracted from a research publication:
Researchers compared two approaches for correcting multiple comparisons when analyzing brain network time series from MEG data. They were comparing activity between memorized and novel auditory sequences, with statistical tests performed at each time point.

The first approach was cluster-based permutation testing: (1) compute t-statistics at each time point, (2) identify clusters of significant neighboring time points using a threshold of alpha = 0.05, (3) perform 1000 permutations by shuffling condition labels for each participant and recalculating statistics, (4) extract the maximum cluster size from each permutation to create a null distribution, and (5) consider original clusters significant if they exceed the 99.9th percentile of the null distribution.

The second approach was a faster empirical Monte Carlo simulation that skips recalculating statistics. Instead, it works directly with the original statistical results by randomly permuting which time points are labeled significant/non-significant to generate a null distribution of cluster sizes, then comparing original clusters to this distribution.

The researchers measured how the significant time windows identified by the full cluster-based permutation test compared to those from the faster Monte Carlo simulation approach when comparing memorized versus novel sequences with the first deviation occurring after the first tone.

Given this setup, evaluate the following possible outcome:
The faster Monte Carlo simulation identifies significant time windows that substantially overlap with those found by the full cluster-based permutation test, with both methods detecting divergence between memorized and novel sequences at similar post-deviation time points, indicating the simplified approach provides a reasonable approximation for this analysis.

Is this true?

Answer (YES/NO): YES